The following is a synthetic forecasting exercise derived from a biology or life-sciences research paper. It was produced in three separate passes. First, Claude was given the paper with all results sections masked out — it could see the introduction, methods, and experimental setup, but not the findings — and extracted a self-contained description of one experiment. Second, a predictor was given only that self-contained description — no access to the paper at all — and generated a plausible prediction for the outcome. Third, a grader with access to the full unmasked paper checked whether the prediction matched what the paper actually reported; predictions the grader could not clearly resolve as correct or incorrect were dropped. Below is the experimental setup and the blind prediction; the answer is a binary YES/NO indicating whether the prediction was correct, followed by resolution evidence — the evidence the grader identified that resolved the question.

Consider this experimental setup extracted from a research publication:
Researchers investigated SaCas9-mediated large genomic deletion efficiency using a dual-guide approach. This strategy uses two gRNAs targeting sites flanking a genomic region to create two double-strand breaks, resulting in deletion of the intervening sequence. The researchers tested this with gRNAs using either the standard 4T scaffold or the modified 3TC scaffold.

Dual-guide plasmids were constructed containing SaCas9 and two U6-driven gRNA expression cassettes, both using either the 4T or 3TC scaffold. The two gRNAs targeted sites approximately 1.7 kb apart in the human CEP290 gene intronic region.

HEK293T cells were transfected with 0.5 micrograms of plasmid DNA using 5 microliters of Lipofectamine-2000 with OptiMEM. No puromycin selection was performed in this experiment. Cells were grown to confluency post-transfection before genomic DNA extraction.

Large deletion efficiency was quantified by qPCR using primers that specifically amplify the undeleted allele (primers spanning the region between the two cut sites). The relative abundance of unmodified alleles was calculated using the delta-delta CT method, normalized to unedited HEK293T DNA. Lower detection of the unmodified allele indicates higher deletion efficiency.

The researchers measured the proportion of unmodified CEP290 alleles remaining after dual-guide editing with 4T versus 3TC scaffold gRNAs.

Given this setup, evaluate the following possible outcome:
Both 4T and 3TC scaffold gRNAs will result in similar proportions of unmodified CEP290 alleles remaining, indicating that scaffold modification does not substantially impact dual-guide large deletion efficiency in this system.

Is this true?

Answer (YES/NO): NO